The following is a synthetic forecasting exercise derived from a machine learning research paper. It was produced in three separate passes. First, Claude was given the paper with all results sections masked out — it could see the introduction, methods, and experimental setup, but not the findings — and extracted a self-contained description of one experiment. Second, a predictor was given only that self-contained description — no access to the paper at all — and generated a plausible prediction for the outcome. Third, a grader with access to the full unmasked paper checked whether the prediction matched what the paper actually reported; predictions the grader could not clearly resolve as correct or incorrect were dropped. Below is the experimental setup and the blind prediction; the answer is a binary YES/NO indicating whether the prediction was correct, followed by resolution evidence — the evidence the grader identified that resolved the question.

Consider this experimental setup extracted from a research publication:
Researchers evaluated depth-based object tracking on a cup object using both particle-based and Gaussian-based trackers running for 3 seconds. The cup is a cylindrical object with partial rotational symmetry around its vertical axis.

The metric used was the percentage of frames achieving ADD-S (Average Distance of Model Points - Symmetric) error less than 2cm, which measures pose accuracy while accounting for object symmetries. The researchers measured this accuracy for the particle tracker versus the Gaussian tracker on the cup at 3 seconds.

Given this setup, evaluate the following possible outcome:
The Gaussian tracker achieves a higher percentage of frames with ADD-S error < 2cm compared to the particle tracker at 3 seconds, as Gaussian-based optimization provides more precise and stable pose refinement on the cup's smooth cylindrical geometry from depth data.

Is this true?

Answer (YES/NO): NO